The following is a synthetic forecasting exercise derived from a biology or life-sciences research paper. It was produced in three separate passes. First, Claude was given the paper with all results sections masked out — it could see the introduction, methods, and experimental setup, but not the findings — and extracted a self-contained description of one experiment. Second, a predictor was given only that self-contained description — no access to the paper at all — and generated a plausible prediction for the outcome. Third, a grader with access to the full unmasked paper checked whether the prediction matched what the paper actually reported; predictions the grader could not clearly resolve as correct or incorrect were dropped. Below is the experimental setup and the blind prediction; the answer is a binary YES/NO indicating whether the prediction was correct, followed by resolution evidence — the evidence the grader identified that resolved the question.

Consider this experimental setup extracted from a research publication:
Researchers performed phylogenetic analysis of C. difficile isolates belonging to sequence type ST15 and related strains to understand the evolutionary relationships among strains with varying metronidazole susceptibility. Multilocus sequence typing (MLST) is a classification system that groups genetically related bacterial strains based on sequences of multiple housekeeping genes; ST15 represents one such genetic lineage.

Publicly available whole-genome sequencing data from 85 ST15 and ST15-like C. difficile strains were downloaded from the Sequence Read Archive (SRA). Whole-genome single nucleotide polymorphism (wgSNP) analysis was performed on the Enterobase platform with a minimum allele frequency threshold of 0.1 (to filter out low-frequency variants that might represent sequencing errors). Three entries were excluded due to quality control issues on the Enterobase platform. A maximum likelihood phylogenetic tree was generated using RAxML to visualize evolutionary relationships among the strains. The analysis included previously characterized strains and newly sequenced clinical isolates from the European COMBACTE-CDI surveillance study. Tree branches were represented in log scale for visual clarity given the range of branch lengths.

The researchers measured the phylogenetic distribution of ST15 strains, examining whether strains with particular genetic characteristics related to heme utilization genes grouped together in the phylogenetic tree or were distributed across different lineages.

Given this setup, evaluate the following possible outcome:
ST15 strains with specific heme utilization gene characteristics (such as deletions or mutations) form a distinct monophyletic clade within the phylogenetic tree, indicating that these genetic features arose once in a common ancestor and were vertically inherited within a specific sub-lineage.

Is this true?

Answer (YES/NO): YES